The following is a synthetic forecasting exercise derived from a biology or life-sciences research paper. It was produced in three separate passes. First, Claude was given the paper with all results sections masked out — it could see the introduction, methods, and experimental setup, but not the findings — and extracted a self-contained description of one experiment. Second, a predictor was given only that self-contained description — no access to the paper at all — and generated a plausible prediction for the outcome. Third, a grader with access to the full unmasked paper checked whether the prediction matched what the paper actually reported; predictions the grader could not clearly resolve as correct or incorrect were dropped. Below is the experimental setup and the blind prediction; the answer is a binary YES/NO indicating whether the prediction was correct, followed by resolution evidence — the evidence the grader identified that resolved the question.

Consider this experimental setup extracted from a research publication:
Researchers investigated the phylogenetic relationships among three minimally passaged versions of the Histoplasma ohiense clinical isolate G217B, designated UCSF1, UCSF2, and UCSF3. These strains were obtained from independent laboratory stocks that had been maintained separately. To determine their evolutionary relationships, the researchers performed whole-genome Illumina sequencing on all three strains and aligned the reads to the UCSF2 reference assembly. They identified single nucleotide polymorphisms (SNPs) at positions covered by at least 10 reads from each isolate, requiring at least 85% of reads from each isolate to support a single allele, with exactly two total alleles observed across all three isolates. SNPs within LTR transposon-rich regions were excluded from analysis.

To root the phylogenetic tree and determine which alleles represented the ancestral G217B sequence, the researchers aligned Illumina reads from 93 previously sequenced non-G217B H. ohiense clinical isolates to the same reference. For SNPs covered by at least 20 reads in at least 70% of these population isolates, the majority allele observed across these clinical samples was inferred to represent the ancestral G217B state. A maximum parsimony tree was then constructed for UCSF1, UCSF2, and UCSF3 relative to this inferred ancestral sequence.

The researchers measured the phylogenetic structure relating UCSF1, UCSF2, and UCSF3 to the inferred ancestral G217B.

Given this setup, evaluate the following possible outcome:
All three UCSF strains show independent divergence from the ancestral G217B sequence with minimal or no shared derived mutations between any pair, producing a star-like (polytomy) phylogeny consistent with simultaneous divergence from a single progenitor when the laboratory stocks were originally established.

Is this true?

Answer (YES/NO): NO